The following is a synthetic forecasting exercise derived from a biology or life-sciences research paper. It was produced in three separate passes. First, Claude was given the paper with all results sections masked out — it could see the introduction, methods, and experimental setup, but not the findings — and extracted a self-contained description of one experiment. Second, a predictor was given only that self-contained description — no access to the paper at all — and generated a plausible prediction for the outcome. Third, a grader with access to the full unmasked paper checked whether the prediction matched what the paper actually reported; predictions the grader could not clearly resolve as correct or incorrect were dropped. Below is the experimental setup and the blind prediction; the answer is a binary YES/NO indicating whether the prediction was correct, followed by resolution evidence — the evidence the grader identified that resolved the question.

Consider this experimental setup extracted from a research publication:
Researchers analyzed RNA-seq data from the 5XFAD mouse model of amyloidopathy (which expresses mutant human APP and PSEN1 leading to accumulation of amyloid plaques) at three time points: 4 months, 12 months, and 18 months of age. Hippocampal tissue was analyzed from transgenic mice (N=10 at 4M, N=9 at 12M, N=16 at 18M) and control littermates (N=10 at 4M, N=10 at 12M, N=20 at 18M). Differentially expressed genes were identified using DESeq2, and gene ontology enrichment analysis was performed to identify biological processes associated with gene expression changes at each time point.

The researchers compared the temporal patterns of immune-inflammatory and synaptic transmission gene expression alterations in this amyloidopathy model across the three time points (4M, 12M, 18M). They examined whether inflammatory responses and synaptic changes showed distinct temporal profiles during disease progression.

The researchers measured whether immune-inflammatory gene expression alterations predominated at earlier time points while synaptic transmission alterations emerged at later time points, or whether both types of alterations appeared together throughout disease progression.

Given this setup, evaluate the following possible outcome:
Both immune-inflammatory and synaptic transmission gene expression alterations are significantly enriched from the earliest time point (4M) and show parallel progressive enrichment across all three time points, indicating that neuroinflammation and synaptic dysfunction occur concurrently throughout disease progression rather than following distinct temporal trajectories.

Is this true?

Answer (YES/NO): NO